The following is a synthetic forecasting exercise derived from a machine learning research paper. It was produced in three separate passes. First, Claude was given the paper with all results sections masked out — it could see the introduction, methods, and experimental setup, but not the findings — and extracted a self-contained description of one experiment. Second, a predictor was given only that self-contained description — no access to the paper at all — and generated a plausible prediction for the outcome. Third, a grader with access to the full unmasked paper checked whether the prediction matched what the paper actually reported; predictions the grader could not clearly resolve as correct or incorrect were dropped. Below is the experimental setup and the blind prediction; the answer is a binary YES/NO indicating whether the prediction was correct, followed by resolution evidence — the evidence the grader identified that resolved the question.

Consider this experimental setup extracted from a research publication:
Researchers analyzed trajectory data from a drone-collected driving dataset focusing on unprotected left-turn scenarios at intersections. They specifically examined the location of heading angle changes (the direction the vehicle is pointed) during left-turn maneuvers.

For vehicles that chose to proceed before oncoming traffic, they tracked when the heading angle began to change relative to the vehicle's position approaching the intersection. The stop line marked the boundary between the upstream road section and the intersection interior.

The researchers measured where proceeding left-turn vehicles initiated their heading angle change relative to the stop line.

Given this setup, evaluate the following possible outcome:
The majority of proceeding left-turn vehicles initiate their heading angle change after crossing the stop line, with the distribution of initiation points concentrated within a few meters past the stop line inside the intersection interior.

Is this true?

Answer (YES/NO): NO